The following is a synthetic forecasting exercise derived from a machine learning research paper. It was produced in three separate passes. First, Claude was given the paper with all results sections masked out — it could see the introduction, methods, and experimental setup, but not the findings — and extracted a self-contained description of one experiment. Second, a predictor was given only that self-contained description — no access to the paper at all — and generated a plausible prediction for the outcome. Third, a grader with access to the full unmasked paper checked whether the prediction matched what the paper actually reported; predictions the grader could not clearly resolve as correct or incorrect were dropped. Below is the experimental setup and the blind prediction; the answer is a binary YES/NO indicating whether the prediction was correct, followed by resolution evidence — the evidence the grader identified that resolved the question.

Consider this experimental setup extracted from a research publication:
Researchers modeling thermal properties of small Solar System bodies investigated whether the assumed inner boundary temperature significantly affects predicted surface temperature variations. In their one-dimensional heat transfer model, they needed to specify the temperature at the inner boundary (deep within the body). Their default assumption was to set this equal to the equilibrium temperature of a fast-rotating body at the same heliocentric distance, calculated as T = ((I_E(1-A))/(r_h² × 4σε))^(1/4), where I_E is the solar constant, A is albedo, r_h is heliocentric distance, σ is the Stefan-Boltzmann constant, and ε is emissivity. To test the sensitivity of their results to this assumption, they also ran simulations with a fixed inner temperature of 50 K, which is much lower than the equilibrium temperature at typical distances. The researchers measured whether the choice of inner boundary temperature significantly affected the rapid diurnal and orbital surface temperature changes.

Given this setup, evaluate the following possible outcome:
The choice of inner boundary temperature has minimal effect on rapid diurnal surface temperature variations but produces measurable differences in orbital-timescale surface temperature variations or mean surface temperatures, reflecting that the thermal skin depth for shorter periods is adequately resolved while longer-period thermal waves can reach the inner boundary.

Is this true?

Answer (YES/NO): NO